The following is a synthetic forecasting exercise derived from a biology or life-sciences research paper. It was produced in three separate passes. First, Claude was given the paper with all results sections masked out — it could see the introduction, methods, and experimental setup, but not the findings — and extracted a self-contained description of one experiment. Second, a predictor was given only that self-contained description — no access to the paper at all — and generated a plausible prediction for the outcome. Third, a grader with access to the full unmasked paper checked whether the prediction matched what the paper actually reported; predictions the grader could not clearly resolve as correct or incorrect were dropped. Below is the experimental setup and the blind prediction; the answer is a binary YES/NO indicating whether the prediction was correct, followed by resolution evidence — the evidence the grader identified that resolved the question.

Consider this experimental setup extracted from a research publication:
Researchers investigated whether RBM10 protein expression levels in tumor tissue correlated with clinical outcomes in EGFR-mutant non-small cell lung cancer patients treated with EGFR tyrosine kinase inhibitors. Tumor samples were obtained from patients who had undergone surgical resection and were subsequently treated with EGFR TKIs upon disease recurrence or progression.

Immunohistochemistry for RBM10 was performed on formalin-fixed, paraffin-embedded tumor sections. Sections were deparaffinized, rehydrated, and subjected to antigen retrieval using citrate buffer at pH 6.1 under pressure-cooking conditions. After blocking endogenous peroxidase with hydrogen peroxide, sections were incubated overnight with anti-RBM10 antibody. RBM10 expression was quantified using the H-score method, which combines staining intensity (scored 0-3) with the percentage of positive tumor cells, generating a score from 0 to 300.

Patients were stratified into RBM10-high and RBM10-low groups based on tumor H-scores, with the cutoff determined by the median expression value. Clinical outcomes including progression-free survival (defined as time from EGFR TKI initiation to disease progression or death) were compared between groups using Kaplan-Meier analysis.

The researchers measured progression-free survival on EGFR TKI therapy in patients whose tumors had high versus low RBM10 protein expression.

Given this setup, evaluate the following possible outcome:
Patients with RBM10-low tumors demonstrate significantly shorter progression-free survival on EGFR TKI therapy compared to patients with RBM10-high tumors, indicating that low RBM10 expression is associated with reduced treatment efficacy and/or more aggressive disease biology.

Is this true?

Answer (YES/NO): YES